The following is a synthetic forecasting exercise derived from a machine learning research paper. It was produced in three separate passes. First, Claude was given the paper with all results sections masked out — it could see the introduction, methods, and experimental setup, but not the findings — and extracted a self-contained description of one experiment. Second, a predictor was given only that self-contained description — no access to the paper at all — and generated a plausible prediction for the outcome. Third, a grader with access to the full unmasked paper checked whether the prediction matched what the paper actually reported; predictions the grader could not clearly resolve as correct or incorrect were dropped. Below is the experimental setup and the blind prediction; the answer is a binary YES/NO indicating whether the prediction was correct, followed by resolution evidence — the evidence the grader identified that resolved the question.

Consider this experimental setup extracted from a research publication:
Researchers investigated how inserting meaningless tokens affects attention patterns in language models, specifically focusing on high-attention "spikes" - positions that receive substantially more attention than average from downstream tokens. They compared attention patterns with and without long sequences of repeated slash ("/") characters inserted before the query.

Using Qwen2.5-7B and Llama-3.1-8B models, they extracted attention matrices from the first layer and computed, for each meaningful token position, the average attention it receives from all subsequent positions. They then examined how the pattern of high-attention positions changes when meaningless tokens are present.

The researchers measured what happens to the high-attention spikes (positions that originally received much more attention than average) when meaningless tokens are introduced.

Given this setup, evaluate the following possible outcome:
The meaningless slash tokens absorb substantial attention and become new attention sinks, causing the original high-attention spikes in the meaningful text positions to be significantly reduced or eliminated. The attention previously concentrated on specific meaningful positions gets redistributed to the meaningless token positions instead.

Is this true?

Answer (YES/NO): NO